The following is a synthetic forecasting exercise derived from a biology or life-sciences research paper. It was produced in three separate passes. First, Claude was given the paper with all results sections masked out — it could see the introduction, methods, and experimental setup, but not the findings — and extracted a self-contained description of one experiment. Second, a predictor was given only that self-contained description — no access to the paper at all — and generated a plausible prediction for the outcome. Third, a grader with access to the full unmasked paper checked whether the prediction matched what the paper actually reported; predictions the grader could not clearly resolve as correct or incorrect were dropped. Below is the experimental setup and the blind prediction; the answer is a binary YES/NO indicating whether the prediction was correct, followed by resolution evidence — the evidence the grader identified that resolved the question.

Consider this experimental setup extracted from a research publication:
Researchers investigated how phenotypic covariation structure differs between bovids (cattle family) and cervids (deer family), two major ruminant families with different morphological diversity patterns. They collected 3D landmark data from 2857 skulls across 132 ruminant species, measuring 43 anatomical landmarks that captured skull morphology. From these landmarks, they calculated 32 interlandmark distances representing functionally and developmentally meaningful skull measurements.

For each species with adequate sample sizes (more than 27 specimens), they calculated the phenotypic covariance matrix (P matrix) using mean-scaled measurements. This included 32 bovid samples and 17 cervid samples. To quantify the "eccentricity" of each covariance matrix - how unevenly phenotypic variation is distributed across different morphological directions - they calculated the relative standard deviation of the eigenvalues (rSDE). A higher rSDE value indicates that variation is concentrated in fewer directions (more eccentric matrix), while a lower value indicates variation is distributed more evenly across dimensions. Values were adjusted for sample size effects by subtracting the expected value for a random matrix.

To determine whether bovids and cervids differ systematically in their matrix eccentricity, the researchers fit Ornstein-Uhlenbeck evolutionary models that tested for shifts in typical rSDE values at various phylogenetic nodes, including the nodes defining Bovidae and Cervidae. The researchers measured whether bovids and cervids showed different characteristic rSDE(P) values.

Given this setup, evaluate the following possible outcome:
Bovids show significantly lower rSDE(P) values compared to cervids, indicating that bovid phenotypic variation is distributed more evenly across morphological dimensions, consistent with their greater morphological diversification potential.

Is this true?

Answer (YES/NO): YES